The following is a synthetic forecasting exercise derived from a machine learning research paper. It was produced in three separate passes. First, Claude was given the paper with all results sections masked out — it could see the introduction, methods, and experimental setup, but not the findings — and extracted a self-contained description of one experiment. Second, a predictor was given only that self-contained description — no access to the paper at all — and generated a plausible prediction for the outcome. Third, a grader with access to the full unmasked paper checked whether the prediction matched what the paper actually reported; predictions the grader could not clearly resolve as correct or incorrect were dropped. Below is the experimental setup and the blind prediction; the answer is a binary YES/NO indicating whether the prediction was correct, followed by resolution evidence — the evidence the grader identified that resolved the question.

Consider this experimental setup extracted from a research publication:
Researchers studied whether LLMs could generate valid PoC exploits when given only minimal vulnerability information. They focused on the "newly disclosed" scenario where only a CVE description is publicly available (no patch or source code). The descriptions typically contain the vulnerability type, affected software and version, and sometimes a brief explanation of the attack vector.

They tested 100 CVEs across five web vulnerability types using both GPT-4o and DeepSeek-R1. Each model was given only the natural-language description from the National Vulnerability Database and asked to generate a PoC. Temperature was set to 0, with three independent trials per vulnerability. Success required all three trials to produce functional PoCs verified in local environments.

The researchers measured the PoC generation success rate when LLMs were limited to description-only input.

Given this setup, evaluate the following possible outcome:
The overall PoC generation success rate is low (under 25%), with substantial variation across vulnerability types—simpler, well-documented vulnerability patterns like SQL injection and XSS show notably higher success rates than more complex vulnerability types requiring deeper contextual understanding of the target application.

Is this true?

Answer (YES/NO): NO